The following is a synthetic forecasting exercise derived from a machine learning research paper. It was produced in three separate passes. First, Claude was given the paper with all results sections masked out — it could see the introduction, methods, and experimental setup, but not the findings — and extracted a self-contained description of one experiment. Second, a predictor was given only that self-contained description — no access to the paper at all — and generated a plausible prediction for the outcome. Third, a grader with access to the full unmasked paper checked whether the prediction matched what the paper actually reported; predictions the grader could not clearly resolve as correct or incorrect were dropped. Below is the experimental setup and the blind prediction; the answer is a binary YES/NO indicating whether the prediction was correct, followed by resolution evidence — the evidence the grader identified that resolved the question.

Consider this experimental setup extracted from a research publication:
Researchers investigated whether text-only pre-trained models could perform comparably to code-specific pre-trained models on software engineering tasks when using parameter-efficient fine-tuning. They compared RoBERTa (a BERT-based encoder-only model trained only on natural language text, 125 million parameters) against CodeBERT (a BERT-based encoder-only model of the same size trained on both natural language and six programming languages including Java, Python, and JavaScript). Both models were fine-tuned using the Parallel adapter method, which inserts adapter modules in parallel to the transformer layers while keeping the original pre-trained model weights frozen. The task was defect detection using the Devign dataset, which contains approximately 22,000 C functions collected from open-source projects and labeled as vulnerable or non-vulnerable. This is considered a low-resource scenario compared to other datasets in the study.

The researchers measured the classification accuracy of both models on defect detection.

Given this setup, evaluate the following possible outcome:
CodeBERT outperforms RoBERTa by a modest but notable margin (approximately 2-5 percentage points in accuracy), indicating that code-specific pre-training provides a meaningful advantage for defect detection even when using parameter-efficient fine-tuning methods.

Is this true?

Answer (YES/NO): NO